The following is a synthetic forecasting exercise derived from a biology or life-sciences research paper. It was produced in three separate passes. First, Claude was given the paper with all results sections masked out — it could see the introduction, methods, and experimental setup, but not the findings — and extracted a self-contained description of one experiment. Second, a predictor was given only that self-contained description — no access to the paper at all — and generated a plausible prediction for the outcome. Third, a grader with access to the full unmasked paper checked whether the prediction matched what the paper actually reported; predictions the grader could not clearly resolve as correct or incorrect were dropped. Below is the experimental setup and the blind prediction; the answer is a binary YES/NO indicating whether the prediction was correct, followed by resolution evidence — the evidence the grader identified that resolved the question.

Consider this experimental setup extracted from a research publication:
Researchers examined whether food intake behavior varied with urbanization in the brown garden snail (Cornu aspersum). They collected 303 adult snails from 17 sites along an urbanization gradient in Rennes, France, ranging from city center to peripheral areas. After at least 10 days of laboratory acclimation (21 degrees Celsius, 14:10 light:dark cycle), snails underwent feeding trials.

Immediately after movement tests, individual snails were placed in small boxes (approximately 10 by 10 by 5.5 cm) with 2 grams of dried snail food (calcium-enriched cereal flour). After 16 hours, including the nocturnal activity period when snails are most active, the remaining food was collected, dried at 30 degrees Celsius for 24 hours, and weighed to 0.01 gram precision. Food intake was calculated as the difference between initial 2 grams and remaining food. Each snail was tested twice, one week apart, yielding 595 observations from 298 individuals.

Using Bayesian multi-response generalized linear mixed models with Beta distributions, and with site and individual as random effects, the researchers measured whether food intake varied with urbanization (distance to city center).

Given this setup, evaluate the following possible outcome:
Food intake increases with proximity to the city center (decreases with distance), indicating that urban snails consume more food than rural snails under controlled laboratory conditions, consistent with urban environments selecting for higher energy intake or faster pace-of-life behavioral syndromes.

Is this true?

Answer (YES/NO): NO